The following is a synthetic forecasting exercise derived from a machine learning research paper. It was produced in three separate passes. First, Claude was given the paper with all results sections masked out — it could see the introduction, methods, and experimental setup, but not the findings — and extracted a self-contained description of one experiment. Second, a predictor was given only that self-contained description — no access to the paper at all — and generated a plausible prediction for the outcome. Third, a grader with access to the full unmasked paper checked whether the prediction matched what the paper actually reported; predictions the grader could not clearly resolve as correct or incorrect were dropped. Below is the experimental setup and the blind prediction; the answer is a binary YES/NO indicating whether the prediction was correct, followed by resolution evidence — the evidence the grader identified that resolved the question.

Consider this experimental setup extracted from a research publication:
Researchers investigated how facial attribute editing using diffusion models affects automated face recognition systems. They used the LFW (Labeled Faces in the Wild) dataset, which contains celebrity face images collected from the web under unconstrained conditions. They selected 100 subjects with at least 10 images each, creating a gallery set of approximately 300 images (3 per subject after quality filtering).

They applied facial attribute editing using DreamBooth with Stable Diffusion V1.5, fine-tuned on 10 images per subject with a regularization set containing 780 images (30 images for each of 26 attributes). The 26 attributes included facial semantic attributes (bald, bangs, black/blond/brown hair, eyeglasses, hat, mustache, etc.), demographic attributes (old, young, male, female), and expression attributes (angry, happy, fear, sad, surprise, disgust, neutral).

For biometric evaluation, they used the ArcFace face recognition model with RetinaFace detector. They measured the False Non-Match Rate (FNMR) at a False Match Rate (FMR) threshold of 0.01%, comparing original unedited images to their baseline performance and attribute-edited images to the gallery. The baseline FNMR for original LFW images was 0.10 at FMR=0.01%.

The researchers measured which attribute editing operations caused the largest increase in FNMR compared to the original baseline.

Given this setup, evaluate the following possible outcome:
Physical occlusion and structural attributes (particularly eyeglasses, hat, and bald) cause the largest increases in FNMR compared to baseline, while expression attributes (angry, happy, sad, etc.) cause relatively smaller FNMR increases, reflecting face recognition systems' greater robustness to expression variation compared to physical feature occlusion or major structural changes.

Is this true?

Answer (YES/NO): NO